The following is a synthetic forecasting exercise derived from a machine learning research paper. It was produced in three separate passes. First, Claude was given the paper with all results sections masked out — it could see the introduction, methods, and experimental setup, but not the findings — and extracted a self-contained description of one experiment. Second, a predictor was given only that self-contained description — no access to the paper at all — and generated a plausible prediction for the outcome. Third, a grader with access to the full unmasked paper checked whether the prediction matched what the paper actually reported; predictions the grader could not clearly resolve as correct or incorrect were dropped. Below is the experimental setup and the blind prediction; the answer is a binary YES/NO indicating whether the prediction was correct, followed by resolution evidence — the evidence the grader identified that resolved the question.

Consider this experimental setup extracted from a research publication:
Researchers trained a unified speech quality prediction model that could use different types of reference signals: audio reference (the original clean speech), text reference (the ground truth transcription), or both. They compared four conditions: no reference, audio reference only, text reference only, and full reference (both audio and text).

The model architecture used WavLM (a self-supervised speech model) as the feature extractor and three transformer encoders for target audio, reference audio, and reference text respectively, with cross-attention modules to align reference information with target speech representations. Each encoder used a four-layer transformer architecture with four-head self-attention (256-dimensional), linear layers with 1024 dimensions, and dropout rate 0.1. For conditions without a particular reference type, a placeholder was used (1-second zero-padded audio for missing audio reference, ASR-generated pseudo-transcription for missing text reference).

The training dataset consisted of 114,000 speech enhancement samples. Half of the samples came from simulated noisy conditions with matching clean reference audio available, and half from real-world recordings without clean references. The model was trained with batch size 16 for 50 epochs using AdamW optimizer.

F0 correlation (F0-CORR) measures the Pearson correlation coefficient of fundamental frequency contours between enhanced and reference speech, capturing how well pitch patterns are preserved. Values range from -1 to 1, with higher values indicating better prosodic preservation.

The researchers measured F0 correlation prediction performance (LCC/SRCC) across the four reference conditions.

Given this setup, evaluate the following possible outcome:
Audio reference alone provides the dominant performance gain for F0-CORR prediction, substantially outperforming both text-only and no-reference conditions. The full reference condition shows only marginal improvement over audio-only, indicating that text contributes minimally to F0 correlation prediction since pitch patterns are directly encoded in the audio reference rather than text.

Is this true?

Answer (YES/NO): NO